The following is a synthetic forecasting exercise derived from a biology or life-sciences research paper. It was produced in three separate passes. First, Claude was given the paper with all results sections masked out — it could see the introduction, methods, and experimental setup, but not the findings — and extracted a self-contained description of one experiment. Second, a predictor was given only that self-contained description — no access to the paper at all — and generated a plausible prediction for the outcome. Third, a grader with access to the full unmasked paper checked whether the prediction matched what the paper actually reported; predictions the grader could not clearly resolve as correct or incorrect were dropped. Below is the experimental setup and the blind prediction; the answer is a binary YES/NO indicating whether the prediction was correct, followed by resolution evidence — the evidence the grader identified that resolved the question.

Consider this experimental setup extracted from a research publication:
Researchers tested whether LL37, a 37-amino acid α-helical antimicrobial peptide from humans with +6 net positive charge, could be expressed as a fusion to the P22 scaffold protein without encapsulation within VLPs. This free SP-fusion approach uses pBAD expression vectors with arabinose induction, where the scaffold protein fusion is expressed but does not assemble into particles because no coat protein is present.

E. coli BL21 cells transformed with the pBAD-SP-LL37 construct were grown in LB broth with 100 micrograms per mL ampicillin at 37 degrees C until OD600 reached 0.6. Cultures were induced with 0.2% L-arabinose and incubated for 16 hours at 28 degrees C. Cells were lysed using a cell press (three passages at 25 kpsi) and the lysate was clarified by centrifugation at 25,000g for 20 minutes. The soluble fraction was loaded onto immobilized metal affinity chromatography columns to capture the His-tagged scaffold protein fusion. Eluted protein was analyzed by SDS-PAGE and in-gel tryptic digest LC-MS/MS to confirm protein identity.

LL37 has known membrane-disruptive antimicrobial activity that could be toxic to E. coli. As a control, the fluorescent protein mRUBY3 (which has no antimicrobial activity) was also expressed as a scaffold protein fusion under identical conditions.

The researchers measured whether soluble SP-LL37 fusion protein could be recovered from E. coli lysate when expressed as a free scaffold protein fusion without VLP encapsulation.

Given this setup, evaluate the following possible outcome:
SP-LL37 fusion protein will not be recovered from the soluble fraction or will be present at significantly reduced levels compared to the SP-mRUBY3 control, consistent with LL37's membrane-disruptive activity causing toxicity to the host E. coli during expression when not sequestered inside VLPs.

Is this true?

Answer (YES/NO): YES